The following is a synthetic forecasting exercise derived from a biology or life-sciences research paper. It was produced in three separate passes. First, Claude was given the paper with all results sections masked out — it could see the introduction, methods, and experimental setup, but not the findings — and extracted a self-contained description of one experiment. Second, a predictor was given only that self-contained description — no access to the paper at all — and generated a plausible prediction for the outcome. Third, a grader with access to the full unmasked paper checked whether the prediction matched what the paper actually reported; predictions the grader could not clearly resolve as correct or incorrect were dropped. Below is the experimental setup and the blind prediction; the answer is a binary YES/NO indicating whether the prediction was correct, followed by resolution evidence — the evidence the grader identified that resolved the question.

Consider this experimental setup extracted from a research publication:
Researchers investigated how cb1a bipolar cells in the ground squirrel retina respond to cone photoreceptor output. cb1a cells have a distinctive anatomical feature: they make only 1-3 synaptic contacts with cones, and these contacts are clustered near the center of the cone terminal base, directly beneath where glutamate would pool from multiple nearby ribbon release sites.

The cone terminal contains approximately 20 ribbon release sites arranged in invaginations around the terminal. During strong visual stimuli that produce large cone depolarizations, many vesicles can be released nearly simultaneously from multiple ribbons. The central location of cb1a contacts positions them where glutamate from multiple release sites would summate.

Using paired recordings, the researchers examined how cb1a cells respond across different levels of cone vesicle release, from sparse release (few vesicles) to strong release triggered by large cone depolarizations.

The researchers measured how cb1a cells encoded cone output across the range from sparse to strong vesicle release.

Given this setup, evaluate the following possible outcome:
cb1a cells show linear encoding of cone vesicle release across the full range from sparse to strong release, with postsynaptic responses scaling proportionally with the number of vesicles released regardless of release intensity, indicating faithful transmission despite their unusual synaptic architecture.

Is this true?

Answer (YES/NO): NO